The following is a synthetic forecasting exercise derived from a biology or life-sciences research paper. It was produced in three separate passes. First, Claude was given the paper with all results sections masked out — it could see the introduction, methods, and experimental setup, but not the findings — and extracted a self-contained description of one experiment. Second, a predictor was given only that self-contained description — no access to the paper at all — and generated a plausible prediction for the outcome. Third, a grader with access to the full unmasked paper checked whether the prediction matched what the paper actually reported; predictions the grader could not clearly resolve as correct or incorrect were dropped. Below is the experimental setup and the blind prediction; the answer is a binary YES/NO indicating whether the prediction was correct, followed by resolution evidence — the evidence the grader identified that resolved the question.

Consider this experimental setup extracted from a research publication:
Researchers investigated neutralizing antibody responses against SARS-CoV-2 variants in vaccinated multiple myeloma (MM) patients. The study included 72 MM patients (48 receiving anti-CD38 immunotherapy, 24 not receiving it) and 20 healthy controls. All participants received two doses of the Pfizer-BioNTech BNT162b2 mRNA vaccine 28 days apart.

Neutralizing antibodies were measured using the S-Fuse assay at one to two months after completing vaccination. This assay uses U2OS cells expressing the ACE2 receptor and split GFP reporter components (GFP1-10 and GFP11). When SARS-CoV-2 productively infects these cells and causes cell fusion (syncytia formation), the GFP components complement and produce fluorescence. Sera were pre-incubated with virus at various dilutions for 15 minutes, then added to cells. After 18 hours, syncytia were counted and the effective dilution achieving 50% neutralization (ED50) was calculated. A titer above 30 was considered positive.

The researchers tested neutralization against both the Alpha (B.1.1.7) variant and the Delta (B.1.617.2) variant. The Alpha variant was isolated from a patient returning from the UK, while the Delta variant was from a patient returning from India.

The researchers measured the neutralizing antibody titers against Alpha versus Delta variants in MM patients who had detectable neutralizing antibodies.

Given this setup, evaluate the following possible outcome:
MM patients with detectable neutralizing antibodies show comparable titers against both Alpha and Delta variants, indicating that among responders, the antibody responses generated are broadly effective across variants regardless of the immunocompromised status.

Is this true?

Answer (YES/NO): YES